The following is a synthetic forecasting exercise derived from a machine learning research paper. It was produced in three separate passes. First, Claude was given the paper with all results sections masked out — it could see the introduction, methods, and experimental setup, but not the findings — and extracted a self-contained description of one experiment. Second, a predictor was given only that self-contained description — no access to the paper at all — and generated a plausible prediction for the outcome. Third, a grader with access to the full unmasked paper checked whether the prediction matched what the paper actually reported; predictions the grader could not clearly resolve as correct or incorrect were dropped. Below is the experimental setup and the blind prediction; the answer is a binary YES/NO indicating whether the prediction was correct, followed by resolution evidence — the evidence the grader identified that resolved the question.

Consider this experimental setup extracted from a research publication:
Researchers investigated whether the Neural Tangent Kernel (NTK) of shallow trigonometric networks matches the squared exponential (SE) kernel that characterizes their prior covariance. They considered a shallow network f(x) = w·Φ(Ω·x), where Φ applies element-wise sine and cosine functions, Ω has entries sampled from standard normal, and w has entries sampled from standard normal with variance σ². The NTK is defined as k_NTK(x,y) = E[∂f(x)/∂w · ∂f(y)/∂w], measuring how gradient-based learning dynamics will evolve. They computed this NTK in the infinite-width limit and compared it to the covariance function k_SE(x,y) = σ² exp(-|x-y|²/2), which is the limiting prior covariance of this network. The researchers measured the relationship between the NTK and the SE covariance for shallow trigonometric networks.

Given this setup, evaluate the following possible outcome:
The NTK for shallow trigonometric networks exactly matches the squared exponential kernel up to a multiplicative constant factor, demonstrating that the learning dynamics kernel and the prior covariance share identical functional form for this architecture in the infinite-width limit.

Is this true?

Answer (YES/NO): YES